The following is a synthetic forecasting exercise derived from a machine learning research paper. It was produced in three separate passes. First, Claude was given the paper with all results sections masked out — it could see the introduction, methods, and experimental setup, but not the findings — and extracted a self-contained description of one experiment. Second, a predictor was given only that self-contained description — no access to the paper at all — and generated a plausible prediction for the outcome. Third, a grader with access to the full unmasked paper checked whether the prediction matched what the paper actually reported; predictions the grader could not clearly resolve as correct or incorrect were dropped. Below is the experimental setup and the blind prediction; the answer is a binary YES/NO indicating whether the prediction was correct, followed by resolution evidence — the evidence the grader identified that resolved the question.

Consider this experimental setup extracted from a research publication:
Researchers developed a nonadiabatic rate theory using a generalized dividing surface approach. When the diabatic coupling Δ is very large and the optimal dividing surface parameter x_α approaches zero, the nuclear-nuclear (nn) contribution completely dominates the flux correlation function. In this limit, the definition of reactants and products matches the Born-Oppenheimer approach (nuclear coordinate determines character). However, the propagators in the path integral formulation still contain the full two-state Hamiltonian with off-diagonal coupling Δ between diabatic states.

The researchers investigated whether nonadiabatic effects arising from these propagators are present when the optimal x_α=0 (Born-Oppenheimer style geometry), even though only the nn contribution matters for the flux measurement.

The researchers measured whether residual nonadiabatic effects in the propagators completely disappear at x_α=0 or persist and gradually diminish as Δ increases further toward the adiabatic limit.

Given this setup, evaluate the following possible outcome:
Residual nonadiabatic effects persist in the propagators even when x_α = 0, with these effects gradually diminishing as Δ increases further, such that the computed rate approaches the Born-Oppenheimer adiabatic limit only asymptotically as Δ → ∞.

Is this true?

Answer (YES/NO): YES